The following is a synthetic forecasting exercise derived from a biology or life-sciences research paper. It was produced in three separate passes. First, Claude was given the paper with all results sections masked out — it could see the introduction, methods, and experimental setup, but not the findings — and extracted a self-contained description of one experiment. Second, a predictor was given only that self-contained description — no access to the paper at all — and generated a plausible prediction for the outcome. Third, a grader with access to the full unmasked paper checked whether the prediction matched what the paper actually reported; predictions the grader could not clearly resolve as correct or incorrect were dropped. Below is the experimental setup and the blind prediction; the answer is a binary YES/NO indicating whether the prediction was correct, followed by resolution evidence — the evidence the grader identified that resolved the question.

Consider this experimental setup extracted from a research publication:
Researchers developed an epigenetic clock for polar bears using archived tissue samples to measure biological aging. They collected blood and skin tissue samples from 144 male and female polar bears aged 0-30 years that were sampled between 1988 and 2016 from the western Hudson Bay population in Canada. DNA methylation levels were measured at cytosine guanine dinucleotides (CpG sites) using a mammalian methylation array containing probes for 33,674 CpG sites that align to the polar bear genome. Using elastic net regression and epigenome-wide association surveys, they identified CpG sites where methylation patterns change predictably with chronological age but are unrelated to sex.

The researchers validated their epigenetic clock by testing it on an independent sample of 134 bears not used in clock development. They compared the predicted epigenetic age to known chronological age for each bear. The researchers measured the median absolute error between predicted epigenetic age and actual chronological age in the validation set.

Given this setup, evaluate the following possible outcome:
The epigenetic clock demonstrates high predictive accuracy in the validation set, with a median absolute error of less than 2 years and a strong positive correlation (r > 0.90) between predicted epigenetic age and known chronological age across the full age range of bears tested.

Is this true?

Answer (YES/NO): NO